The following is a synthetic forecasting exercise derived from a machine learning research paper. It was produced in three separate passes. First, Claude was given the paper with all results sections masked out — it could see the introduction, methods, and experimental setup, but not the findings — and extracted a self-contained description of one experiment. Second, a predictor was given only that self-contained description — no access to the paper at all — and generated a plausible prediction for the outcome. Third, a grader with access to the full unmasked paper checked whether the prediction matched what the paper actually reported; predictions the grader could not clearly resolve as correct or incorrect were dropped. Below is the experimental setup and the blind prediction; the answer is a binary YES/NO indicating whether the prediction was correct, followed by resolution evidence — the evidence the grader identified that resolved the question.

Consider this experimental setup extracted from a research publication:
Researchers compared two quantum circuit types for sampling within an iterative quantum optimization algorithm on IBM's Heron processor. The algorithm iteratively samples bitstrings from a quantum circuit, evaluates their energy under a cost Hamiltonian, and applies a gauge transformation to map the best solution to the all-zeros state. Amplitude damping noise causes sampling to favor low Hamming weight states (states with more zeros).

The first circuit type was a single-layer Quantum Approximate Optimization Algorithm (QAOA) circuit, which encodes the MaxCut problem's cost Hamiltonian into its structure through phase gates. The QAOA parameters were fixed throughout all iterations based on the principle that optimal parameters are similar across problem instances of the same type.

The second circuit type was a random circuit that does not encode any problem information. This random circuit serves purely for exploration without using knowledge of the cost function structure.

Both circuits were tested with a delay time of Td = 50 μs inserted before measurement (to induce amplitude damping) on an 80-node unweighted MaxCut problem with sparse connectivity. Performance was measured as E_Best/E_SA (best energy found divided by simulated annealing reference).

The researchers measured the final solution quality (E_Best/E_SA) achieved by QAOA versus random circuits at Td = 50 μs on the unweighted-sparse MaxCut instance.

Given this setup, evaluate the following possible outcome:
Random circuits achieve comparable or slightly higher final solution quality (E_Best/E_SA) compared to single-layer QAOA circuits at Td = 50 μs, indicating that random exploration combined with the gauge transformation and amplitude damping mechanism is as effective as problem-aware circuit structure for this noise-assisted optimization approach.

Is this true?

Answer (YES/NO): YES